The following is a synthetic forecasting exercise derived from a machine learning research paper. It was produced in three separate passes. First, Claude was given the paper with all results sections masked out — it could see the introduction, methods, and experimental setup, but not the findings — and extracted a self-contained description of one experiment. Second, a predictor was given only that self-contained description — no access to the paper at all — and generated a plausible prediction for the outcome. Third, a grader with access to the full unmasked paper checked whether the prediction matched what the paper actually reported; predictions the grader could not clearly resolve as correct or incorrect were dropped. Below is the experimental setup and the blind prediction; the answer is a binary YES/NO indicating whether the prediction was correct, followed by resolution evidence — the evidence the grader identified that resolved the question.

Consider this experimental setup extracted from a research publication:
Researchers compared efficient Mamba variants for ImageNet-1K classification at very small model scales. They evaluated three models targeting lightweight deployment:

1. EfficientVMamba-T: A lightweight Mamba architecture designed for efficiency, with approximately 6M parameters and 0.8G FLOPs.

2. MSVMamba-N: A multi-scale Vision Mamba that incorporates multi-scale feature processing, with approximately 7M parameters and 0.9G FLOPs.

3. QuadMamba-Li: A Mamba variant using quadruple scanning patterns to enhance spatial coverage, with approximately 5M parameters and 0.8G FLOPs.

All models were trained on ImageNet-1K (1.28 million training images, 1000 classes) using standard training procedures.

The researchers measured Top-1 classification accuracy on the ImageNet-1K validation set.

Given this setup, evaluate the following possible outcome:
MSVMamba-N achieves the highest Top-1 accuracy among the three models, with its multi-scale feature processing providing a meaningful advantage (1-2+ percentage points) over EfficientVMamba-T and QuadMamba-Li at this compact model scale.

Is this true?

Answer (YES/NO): NO